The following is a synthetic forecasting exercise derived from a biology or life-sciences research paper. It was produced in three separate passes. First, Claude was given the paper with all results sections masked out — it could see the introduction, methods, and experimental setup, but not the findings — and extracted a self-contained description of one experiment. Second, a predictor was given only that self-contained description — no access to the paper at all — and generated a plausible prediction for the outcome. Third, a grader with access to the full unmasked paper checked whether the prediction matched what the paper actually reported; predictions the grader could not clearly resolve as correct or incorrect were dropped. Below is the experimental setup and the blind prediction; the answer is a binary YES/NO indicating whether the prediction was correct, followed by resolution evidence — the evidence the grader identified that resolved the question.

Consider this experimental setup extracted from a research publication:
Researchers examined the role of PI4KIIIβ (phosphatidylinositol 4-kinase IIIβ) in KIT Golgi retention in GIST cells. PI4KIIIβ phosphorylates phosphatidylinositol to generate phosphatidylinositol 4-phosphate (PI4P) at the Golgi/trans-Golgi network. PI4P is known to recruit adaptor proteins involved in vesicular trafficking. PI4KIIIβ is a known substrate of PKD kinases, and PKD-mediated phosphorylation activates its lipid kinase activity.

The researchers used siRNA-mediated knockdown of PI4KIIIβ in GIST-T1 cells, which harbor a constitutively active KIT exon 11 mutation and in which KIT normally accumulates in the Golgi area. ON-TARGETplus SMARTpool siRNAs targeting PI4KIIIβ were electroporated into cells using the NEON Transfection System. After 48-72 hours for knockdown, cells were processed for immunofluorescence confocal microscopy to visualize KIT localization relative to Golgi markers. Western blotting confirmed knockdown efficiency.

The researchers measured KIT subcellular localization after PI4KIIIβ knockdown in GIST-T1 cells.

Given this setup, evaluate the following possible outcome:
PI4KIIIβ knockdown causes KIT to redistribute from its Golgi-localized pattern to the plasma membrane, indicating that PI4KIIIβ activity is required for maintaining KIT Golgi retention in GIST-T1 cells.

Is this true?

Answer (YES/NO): NO